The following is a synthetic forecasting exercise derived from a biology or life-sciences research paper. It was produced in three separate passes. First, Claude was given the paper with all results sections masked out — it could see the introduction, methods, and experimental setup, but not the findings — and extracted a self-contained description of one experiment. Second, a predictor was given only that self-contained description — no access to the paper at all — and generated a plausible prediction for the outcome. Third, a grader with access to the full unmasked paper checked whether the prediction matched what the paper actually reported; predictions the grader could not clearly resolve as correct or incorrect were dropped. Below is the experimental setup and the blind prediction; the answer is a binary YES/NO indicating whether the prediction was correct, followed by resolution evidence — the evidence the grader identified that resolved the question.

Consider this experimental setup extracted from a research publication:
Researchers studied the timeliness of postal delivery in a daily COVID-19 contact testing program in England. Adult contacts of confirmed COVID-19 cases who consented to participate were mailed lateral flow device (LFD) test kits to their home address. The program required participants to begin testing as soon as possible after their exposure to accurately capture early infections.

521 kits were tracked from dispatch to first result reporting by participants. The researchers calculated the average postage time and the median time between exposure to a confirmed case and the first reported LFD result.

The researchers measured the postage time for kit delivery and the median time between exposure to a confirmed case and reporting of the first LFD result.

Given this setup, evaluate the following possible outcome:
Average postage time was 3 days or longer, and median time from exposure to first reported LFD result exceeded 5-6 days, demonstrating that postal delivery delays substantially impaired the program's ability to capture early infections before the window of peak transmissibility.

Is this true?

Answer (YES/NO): NO